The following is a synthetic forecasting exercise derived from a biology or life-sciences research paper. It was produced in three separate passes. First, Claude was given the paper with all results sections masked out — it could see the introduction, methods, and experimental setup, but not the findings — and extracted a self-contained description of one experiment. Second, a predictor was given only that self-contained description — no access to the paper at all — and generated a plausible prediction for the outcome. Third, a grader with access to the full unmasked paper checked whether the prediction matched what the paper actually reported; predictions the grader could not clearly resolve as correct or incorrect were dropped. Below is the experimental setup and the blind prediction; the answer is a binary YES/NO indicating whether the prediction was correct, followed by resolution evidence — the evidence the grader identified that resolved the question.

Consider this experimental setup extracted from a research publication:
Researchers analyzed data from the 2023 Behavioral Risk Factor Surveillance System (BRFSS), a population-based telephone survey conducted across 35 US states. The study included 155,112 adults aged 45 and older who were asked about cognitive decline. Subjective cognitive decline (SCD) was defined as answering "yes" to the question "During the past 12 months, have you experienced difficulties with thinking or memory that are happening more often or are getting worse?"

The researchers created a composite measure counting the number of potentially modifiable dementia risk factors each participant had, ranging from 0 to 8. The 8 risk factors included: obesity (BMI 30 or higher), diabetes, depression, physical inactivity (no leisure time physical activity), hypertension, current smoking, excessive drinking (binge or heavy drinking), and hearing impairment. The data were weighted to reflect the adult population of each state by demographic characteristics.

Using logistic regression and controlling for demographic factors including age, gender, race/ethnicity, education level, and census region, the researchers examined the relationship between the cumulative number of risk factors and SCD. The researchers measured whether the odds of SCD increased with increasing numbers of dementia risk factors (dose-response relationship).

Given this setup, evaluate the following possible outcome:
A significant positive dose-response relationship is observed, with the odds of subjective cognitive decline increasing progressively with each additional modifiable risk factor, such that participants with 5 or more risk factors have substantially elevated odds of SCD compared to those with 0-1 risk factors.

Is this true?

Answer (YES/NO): YES